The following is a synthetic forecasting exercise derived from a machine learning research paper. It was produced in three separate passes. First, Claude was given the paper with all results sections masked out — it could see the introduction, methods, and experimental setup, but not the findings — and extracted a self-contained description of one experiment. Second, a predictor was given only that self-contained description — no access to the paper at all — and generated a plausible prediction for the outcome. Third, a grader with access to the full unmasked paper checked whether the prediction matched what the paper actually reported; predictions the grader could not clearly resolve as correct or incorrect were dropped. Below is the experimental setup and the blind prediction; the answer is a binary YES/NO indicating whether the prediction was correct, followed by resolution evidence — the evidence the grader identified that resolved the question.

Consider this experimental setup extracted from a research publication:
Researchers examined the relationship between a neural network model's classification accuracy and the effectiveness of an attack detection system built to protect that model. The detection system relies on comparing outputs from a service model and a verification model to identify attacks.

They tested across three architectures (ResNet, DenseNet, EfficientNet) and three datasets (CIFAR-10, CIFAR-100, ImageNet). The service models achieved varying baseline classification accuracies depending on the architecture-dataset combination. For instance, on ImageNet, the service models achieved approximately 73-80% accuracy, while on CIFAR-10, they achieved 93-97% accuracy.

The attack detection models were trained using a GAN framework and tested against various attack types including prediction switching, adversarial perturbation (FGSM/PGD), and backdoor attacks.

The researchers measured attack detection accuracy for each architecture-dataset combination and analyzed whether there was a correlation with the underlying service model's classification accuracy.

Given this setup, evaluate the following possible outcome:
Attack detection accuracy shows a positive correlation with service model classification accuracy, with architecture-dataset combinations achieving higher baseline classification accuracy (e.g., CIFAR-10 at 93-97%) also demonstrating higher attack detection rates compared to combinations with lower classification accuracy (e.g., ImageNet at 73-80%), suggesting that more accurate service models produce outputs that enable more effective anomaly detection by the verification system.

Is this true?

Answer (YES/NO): YES